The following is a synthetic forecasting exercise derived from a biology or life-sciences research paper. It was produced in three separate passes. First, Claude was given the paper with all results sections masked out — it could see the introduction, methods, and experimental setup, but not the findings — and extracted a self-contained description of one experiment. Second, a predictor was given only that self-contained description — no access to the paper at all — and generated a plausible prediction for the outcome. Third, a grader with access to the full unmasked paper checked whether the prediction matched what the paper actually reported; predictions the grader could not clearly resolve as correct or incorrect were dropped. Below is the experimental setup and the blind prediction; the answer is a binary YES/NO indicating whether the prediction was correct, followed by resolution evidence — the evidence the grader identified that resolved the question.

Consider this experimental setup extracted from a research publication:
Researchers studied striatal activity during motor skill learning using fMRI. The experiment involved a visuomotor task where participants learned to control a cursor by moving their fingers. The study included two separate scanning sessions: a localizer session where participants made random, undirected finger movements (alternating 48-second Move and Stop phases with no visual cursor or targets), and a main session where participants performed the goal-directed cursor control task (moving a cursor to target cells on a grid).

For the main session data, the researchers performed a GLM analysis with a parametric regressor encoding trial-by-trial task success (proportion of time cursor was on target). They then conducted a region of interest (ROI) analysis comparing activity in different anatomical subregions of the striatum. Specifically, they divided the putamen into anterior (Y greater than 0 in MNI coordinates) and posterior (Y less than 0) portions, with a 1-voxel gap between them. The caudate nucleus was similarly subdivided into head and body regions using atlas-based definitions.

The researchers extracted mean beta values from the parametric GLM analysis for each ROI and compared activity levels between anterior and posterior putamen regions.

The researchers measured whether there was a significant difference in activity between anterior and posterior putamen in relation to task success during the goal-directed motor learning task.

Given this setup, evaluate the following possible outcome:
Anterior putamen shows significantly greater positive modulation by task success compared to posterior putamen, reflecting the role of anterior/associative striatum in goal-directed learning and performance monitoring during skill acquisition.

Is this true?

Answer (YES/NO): YES